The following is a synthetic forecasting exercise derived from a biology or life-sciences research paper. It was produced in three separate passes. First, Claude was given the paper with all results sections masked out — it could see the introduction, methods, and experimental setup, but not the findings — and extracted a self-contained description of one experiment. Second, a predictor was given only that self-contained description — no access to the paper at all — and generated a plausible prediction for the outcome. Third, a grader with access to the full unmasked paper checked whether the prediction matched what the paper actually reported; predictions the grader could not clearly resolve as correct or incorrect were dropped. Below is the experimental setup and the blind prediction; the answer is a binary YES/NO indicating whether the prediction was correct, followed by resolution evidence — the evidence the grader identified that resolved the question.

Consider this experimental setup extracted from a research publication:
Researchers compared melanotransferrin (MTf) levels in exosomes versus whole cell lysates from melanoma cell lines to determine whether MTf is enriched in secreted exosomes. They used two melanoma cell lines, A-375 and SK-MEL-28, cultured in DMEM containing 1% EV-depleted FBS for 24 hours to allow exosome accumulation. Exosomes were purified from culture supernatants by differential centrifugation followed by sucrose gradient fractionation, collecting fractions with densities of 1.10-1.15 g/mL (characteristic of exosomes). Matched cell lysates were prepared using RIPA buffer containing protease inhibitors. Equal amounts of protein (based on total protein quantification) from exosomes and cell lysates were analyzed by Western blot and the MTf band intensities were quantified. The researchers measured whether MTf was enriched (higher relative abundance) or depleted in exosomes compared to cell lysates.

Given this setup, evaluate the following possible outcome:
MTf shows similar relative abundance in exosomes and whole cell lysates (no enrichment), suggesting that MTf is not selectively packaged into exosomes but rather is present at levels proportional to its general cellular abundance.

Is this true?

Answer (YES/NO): NO